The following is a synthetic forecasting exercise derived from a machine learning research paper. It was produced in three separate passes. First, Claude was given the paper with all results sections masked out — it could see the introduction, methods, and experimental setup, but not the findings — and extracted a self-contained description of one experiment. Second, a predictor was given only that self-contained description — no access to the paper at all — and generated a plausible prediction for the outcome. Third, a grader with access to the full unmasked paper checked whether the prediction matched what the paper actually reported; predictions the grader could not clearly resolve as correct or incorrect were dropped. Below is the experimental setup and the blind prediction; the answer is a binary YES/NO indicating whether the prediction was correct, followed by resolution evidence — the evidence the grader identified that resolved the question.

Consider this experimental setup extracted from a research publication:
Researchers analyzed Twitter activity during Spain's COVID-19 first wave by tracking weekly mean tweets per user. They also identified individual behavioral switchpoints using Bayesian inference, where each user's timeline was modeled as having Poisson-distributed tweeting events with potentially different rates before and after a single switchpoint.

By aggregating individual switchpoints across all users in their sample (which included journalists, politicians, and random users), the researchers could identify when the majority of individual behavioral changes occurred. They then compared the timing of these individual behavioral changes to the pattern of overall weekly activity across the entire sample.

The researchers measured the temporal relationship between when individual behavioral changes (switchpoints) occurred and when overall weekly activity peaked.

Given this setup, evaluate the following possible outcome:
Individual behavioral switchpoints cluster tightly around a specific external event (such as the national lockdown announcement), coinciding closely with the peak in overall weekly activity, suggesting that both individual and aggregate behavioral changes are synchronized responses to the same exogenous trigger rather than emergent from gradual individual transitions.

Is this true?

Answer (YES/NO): NO